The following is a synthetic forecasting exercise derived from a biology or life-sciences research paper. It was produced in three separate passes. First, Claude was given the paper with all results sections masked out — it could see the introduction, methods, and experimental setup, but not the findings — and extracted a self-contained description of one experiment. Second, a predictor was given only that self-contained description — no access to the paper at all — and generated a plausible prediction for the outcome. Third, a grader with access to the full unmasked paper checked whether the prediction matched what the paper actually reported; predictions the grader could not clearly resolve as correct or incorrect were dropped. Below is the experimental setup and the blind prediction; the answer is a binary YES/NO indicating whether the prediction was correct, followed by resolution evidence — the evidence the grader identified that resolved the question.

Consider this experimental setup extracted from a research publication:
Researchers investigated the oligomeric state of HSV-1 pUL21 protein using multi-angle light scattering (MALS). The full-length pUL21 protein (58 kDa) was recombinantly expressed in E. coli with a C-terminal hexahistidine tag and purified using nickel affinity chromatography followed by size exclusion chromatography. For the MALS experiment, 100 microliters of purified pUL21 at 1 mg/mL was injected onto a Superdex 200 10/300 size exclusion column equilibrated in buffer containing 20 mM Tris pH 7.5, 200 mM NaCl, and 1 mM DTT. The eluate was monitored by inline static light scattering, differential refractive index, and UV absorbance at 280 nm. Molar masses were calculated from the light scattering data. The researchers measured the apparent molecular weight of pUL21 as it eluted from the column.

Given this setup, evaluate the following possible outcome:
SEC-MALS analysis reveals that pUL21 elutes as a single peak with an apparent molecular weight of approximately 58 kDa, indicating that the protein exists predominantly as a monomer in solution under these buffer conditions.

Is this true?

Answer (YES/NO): YES